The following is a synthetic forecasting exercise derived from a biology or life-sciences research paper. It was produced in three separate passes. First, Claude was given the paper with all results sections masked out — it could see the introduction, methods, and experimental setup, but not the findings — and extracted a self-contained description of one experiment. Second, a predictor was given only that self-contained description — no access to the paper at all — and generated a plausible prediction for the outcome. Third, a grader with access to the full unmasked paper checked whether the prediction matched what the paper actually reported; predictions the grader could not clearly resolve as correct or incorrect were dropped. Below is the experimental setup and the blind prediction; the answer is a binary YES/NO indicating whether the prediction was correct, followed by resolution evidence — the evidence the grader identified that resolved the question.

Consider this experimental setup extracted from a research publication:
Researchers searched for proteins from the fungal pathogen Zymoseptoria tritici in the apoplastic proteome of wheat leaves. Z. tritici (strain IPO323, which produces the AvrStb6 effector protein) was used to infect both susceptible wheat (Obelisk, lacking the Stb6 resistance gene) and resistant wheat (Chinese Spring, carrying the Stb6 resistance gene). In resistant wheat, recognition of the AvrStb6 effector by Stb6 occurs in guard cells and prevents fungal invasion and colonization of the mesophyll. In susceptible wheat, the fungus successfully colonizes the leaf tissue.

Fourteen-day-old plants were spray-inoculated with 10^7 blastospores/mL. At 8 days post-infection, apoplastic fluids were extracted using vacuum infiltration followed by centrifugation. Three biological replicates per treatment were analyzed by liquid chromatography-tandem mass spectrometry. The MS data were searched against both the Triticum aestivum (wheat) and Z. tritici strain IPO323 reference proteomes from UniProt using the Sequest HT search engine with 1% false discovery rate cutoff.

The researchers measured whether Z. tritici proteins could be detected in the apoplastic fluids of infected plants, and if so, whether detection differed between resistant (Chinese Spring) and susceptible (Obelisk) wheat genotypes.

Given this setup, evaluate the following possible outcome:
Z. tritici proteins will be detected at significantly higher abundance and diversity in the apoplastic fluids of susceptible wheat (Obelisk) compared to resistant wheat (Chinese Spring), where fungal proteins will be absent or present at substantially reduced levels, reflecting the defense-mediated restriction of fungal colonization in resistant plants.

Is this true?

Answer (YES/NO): NO